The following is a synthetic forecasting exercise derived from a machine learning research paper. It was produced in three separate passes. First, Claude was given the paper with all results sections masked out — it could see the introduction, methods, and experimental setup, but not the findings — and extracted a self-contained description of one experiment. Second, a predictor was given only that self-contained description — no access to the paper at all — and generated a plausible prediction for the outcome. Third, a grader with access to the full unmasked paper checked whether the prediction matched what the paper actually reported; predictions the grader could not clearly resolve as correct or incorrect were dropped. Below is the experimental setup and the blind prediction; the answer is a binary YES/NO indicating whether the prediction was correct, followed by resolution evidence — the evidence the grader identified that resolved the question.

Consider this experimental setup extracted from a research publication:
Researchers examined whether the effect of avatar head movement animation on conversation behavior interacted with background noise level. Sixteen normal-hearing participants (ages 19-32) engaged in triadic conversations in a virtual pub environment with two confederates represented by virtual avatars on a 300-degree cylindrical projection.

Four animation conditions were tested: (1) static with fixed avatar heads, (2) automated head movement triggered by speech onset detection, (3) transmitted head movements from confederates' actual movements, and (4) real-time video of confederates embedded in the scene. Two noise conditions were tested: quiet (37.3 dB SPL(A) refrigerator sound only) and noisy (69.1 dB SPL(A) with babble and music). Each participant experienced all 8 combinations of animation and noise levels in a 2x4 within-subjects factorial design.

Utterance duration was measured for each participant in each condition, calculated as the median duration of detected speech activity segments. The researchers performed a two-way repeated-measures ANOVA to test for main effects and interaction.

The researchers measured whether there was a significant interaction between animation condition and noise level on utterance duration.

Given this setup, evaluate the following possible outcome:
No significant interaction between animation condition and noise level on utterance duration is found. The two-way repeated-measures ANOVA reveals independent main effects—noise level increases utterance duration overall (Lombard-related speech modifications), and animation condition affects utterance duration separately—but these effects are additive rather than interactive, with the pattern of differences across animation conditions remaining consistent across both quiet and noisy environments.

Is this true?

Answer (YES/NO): NO